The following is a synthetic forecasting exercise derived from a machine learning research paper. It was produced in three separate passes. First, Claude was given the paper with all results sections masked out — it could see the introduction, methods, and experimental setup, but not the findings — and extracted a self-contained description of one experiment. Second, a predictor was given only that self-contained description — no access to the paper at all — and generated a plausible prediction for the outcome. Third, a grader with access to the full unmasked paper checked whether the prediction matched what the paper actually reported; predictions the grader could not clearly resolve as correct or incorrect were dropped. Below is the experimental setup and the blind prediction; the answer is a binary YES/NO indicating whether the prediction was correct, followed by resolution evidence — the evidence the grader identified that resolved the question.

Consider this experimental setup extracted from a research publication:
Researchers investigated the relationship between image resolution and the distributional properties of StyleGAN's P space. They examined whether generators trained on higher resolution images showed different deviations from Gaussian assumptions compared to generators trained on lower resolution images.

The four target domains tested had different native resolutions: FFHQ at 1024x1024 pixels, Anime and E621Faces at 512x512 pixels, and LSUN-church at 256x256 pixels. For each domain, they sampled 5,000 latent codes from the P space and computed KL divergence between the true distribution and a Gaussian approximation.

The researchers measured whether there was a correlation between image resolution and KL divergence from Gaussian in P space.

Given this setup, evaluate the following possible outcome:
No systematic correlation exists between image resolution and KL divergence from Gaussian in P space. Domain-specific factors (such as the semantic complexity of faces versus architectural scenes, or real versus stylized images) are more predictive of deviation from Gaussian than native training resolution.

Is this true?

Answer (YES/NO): NO